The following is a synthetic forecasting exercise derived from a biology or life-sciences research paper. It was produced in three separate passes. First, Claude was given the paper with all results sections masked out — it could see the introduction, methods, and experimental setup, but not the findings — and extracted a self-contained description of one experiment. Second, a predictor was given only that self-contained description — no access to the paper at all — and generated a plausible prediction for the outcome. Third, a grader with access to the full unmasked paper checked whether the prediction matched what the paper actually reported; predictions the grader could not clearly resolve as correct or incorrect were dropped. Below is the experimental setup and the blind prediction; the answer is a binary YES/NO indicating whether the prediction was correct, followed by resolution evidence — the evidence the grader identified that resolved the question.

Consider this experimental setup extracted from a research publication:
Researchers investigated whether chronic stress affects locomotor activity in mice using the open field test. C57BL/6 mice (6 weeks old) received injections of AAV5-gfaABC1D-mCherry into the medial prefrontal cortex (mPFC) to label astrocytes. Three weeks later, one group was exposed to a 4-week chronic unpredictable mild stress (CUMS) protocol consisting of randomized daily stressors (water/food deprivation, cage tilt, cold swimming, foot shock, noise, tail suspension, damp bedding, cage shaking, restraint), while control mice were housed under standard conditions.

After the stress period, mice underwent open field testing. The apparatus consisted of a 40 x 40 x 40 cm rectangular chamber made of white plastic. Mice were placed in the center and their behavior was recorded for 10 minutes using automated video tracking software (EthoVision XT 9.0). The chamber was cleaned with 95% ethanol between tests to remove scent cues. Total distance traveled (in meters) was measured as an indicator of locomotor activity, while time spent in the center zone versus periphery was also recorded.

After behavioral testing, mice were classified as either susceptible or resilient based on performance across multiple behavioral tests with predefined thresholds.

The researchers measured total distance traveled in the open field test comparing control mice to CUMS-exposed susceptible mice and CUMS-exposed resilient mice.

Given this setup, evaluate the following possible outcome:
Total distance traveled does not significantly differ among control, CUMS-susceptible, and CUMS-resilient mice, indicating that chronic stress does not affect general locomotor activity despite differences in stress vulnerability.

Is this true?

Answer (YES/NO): NO